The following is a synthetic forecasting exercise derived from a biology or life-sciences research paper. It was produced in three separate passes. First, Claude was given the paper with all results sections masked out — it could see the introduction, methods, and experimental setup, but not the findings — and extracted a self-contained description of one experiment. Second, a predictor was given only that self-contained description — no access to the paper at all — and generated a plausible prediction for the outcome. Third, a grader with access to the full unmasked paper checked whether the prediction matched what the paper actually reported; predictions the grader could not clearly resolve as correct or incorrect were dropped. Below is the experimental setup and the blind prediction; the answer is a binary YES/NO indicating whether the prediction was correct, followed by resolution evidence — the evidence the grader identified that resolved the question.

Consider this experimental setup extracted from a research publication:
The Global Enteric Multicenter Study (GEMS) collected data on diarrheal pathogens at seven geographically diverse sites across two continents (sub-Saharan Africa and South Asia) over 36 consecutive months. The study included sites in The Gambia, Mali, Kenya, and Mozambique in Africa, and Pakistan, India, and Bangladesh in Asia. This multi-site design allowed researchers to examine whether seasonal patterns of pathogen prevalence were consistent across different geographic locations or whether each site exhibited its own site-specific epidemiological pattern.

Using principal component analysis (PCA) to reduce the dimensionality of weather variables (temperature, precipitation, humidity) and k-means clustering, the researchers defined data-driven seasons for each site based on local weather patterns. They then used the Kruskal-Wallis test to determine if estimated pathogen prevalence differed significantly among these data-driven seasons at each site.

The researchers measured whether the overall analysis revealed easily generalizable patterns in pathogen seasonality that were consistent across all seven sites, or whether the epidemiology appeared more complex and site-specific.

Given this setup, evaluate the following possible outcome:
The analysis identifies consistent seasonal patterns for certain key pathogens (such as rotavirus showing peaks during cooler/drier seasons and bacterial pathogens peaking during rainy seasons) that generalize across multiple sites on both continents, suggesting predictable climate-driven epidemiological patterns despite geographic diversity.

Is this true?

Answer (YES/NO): NO